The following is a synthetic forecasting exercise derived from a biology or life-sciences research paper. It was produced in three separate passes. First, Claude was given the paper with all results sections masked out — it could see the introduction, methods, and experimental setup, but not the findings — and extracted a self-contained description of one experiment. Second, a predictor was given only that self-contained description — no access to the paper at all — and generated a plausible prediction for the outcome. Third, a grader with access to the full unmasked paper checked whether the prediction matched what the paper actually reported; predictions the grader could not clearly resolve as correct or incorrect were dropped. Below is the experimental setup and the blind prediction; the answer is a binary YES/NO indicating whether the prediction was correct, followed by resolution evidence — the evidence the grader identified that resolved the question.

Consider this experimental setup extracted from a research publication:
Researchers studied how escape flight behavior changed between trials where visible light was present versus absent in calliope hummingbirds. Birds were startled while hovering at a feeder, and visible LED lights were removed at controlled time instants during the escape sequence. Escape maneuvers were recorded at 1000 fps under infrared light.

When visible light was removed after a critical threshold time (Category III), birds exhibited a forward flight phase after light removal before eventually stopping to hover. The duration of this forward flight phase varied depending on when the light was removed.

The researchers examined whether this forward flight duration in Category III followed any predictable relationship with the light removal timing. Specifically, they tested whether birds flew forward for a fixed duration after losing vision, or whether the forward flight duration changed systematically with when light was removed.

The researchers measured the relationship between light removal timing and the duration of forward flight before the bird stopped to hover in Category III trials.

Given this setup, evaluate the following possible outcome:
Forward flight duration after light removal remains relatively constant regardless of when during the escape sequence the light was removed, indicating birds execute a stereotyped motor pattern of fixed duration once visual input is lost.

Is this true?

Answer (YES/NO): YES